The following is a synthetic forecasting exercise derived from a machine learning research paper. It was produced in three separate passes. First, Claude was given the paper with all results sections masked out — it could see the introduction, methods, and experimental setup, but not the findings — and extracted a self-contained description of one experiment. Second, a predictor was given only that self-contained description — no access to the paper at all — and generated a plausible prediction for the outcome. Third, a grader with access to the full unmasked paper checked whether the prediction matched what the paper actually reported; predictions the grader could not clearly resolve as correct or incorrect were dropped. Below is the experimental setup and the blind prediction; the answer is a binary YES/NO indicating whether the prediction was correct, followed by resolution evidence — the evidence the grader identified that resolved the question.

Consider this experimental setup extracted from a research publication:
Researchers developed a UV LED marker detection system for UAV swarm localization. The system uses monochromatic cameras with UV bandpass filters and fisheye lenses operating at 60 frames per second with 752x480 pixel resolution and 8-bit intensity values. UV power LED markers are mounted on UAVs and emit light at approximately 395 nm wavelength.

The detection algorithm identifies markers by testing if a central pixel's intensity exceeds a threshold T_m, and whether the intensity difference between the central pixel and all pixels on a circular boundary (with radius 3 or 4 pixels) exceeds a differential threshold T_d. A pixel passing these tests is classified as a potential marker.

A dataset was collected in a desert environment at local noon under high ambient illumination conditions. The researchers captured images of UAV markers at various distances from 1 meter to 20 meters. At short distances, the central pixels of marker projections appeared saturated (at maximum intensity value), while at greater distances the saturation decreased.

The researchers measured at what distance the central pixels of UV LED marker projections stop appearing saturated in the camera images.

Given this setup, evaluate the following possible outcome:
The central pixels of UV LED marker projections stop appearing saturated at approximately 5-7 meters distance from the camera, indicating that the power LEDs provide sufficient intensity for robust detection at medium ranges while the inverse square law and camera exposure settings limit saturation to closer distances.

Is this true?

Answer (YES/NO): NO